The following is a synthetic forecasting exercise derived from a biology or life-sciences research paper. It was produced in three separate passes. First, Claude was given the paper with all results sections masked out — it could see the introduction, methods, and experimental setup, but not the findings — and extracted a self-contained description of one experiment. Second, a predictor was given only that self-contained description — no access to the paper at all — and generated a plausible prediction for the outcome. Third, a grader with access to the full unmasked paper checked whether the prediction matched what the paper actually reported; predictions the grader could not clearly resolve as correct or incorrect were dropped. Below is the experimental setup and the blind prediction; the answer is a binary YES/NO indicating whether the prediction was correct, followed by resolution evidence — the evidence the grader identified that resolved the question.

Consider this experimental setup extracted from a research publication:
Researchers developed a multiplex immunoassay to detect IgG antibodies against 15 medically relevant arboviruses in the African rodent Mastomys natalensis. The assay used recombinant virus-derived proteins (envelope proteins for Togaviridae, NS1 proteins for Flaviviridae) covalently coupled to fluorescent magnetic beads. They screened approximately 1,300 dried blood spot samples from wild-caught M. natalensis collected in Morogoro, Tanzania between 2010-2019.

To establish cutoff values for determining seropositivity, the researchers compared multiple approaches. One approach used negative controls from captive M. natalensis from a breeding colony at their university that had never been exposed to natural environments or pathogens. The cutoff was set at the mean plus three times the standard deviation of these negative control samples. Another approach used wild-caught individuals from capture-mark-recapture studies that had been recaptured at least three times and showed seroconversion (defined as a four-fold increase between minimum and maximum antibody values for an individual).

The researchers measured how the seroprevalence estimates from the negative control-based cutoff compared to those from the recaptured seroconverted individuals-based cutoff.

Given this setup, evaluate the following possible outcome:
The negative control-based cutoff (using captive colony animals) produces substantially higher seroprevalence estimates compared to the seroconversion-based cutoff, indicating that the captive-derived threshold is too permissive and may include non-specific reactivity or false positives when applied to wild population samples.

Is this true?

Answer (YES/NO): YES